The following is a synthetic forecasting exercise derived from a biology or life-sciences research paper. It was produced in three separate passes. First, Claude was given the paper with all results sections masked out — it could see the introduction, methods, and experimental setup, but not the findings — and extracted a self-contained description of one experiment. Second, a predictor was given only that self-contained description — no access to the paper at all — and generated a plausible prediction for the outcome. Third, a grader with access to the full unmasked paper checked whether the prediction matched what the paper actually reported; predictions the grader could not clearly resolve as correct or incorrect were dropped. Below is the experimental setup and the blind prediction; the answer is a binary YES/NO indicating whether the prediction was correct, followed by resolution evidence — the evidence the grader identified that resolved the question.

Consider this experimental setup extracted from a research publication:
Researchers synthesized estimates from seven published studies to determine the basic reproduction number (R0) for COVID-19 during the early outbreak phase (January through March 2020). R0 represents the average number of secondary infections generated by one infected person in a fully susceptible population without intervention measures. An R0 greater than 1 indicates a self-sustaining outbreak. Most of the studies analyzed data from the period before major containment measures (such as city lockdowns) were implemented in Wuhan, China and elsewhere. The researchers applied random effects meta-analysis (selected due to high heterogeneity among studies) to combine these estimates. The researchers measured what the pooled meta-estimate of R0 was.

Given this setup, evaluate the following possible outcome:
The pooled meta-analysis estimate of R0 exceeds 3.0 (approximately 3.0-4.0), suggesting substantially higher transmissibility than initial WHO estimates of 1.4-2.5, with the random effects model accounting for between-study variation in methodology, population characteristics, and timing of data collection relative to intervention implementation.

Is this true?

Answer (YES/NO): YES